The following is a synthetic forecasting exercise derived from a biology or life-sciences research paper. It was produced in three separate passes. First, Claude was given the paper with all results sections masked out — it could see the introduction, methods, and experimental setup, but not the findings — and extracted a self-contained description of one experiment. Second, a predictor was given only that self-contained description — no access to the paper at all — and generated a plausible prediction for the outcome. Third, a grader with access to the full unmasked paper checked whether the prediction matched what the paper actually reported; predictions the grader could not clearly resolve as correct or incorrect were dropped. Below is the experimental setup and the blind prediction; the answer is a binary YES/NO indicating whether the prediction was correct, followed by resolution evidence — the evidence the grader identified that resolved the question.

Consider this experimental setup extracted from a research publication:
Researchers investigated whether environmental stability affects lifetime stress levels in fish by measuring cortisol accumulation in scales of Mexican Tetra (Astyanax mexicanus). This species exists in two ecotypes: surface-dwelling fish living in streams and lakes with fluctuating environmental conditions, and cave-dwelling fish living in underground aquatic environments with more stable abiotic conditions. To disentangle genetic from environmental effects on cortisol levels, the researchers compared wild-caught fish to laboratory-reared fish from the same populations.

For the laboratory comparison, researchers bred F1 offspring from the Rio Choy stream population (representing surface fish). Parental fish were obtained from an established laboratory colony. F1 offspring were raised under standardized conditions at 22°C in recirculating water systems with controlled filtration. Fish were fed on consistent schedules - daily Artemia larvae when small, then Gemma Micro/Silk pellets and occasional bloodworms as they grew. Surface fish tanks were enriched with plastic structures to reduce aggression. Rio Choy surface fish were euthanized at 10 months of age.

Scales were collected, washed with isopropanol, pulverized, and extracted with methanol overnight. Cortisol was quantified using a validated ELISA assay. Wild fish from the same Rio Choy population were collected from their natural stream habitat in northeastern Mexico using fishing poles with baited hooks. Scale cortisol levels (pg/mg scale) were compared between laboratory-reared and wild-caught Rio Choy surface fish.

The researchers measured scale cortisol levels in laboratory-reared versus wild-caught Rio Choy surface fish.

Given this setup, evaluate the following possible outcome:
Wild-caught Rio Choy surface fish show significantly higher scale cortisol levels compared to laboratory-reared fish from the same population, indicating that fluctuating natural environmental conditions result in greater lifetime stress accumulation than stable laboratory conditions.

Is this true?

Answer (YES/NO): NO